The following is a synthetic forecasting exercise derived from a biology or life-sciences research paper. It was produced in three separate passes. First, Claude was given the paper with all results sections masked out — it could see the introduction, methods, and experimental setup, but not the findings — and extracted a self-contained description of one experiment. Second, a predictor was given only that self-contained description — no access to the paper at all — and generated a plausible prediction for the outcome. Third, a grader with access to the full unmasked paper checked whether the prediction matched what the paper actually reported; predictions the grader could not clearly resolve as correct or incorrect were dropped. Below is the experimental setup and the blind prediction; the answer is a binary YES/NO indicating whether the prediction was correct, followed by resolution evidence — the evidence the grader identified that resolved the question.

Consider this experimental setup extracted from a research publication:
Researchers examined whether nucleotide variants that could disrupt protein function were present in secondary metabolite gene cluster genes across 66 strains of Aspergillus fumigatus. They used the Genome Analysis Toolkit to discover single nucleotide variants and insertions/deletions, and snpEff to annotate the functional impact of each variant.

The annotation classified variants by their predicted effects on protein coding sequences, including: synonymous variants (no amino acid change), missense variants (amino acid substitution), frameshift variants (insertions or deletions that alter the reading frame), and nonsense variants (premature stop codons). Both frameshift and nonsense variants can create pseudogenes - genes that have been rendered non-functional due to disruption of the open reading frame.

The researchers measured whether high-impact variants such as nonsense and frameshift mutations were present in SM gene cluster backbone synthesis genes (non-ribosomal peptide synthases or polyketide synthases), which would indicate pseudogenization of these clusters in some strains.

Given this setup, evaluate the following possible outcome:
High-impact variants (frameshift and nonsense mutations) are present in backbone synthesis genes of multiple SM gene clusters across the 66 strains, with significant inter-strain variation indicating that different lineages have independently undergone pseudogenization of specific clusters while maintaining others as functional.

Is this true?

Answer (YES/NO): YES